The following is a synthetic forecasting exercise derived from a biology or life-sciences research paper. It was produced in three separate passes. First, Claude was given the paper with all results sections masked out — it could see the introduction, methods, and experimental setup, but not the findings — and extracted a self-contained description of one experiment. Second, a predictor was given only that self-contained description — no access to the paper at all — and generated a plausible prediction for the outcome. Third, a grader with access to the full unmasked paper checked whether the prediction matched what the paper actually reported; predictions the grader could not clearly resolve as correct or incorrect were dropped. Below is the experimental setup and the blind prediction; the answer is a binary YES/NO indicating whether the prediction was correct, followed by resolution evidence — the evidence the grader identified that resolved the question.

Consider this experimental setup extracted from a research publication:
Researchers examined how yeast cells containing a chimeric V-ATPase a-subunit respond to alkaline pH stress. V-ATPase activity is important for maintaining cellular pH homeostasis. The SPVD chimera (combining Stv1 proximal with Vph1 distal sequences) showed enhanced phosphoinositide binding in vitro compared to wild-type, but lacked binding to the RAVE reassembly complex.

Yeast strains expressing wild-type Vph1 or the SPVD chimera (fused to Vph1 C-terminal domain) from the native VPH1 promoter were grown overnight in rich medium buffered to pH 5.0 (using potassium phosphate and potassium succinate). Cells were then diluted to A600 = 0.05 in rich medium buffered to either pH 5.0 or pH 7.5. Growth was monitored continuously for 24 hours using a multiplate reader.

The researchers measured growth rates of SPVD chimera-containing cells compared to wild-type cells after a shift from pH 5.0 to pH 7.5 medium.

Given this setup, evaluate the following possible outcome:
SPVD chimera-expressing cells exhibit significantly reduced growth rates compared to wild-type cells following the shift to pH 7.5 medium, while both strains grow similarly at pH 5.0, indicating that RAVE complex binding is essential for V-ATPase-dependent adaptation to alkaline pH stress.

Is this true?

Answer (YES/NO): NO